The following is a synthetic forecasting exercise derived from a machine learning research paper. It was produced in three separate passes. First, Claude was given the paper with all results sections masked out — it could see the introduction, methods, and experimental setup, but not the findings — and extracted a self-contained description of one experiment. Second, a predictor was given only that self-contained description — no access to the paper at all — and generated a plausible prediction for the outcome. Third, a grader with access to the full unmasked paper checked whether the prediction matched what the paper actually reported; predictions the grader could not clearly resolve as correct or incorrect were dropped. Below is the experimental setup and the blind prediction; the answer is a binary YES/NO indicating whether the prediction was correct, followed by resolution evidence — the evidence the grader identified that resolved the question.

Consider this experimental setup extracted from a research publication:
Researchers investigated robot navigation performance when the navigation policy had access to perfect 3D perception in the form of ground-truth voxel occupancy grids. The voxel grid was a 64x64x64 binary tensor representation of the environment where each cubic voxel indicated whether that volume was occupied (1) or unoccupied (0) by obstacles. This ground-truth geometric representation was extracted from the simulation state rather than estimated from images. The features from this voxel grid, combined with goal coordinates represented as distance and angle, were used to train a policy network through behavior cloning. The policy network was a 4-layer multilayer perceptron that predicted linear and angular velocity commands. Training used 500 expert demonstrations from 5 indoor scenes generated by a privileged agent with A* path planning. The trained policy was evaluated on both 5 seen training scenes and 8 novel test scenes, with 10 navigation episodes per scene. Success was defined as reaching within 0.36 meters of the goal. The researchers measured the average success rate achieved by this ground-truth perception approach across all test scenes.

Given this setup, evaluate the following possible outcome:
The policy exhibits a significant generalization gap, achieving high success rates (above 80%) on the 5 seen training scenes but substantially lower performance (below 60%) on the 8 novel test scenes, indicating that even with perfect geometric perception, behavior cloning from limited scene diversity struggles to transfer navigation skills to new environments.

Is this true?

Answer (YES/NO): NO